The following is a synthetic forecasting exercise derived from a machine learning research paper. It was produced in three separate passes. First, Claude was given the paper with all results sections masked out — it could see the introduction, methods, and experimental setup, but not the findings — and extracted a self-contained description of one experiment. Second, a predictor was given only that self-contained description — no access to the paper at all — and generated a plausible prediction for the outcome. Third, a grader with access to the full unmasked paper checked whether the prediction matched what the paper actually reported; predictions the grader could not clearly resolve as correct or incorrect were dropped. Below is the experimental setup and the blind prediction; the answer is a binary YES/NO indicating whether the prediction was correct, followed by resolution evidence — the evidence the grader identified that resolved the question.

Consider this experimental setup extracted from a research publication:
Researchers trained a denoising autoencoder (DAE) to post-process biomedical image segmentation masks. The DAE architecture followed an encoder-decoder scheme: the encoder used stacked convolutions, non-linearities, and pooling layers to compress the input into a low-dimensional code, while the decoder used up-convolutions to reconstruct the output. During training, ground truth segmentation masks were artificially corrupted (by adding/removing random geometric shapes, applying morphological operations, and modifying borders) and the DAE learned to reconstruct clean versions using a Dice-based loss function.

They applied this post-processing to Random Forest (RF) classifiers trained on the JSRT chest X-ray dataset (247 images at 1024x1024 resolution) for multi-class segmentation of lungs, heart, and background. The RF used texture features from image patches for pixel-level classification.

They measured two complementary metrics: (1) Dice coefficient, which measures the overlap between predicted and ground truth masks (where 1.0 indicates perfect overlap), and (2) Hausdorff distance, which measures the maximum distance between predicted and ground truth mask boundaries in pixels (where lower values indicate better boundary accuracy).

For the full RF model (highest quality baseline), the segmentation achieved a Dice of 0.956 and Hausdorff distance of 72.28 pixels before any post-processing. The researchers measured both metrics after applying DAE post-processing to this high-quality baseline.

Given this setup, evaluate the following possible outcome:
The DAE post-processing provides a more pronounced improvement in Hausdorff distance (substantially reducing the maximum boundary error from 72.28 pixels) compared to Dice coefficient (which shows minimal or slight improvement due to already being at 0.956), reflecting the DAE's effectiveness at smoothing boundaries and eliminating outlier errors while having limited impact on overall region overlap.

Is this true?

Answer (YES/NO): NO